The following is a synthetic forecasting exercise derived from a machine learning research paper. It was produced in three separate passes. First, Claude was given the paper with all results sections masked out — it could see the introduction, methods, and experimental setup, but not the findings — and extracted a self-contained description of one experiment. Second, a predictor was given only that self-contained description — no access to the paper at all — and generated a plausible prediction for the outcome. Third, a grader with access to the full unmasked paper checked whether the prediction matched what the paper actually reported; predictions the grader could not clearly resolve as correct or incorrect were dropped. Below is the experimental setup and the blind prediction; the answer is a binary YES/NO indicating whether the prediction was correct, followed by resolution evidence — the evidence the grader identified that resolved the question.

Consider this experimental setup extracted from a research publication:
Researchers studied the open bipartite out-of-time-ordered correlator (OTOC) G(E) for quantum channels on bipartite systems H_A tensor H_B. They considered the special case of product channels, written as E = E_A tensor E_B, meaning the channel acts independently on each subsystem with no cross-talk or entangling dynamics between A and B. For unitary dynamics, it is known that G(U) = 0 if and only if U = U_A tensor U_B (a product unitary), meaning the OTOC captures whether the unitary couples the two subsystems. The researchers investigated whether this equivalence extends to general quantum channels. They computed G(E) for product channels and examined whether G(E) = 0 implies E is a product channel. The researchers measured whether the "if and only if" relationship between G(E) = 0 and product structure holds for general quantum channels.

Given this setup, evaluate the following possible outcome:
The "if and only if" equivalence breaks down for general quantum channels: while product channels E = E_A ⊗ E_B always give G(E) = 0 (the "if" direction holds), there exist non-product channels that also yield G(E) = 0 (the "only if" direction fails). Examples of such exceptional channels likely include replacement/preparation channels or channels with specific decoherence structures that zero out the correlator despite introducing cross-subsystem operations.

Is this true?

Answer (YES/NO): YES